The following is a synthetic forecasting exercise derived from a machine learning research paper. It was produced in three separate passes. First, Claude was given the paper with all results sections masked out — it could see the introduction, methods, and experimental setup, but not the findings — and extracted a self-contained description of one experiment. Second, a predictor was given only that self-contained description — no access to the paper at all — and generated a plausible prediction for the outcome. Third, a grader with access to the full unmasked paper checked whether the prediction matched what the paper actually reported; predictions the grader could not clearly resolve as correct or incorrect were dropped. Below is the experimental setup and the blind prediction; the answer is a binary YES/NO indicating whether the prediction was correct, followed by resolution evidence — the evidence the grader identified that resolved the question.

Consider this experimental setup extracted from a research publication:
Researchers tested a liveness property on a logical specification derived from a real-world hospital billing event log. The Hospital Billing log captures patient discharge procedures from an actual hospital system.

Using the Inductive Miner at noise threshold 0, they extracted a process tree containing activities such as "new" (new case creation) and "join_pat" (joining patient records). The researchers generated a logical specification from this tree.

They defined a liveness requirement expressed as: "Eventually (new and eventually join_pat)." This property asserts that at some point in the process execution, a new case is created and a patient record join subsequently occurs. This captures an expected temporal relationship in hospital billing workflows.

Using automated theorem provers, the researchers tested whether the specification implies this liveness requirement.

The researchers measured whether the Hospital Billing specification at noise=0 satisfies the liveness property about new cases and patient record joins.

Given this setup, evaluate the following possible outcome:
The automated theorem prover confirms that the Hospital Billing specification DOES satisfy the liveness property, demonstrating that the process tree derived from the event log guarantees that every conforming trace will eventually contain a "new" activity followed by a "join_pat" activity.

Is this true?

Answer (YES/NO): NO